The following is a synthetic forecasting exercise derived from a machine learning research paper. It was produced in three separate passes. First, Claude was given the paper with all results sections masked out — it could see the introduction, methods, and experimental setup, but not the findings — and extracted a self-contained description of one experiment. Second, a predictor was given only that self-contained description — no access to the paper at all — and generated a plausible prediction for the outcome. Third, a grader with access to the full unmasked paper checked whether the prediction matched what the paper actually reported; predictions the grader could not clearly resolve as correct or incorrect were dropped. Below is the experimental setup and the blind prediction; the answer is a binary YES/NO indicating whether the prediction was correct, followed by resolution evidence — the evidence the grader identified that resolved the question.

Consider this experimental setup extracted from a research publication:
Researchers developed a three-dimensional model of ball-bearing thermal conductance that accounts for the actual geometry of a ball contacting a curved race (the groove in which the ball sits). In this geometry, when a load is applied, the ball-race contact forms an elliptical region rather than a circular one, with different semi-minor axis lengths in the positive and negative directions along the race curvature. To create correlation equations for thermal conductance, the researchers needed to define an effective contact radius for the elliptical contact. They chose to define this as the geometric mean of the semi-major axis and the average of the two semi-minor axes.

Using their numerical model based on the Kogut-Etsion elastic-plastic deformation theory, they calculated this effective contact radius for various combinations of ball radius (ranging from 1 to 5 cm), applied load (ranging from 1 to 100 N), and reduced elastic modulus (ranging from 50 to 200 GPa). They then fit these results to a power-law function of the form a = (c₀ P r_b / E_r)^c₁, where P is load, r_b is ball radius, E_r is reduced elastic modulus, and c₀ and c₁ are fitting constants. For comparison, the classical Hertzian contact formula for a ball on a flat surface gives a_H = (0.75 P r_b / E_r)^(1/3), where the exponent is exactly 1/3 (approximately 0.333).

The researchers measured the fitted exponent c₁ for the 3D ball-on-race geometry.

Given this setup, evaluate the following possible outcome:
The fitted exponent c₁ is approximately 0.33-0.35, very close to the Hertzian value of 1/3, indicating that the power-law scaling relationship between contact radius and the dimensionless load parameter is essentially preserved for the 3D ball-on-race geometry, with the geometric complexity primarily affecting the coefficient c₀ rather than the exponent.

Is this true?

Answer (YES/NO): YES